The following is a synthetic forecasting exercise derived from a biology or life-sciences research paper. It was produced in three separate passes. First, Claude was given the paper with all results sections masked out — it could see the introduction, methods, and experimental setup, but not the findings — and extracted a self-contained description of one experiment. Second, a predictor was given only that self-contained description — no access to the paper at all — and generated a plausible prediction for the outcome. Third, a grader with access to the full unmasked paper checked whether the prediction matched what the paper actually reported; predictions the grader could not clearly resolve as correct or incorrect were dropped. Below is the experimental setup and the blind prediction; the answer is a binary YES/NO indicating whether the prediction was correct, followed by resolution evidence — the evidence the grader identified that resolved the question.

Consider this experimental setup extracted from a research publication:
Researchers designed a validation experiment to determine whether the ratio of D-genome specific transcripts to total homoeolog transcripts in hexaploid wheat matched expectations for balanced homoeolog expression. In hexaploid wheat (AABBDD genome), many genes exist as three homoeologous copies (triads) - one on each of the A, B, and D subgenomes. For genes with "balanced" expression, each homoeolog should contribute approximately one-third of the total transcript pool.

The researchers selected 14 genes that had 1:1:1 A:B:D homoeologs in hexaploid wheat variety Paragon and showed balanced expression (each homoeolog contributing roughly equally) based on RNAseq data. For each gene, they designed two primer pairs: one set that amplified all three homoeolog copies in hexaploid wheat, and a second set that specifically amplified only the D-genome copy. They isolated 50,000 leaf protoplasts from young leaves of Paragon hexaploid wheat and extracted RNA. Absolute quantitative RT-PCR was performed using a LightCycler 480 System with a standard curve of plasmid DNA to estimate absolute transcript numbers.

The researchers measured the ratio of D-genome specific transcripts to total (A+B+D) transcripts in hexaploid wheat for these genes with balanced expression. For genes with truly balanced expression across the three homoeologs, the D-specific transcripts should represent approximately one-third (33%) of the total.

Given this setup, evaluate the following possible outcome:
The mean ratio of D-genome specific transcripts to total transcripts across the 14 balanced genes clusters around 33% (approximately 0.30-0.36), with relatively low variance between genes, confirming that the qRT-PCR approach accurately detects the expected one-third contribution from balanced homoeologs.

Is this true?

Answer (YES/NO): YES